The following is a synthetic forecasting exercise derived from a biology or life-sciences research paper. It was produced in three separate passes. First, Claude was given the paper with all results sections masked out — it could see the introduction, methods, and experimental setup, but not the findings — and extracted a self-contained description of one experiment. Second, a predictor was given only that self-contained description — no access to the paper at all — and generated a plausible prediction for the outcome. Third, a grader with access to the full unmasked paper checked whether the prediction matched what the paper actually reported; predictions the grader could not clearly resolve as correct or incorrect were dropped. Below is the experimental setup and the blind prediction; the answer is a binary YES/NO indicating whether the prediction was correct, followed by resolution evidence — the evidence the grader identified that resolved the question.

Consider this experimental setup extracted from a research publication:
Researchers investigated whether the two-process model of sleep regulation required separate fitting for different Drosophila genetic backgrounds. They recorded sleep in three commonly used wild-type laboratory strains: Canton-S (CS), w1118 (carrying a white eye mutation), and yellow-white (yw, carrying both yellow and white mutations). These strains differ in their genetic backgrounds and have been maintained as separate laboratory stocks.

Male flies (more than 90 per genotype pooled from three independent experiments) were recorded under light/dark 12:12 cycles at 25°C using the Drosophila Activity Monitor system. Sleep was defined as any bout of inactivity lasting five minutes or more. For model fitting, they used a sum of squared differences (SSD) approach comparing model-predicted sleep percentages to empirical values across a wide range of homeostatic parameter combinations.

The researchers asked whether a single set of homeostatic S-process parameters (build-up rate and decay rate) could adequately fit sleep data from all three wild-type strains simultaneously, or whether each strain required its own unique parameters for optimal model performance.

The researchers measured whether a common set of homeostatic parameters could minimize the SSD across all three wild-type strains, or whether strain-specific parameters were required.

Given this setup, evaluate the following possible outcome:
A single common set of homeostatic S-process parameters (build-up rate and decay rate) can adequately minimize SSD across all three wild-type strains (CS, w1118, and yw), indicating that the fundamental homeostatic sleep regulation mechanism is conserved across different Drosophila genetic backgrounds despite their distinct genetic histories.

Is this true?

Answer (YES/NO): YES